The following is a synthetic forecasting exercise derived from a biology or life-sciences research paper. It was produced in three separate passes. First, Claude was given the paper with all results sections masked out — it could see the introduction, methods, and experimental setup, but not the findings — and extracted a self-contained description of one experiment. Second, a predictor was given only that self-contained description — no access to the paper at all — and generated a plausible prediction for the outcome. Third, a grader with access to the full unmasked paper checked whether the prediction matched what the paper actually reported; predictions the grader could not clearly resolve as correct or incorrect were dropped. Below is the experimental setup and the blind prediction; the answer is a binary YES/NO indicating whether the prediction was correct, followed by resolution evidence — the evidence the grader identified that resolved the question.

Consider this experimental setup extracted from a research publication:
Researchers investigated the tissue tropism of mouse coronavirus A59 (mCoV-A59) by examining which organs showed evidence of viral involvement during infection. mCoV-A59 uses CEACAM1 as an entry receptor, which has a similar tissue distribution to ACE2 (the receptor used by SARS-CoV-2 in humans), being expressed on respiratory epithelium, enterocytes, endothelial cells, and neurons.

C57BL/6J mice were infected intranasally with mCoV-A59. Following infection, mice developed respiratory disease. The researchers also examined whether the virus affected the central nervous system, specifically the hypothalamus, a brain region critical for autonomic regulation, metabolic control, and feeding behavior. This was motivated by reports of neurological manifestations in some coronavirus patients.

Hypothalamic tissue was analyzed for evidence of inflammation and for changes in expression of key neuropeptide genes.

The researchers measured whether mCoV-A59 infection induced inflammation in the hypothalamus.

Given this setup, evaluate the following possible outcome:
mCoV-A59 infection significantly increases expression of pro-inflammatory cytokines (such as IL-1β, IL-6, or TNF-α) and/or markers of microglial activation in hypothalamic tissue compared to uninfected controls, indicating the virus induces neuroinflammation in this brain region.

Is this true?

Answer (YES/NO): YES